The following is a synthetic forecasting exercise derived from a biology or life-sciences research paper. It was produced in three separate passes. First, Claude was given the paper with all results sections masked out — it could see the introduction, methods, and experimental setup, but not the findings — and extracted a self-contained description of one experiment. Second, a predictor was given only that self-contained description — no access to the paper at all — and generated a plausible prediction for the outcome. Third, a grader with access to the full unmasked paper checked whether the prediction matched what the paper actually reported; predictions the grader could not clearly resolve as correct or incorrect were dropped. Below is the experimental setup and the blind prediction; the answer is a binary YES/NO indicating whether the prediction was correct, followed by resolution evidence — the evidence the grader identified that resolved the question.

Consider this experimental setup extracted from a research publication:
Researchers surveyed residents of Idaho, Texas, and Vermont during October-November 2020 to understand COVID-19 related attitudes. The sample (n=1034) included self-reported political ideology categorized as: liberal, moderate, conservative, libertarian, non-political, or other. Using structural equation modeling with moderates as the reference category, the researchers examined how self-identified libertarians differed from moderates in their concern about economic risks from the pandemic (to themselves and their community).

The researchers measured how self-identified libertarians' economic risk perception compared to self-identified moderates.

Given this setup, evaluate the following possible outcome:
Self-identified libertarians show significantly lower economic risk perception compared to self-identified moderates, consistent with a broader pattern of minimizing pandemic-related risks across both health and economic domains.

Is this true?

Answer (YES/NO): NO